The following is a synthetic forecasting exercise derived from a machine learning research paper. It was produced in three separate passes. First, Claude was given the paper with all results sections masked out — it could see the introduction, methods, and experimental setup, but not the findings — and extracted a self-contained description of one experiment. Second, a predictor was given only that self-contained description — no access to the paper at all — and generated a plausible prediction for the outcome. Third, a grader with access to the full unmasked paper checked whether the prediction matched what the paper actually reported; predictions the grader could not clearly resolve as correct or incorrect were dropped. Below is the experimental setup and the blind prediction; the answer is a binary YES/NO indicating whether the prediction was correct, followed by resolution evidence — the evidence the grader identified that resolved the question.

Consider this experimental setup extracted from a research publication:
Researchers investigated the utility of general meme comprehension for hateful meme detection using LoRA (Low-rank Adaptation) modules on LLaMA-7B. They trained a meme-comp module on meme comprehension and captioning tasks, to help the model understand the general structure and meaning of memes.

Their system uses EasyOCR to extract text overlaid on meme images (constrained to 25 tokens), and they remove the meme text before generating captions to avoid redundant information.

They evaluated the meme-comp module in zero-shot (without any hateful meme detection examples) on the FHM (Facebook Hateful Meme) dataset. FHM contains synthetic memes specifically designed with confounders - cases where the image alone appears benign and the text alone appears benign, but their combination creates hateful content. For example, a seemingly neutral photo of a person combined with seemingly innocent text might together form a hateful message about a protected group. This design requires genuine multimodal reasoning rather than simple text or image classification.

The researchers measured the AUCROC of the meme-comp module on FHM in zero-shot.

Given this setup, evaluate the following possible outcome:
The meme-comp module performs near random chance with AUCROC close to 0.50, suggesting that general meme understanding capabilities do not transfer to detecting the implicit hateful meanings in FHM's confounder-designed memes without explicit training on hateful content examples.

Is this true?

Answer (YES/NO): YES